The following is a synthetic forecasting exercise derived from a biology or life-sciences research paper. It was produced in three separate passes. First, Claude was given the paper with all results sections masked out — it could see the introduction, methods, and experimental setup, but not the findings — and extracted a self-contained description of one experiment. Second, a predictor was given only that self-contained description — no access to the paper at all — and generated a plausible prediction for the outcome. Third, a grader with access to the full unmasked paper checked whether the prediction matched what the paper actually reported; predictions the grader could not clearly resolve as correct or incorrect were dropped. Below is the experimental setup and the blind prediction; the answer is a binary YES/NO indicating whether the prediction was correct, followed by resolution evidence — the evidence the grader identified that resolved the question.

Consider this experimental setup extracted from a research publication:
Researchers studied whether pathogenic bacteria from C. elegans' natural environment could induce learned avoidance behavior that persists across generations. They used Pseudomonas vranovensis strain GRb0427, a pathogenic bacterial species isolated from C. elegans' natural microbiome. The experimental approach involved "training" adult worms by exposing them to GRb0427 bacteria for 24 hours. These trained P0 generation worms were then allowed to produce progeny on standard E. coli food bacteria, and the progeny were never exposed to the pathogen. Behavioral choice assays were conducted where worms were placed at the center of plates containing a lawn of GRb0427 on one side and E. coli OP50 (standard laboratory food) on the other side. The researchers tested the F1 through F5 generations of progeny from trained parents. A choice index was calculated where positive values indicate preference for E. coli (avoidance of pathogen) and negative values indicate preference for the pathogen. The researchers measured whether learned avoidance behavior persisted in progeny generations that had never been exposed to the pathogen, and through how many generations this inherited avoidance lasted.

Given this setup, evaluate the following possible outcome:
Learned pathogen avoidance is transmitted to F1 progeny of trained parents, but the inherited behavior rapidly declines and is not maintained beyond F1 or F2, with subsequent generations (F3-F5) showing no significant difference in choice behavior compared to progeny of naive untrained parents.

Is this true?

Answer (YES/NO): NO